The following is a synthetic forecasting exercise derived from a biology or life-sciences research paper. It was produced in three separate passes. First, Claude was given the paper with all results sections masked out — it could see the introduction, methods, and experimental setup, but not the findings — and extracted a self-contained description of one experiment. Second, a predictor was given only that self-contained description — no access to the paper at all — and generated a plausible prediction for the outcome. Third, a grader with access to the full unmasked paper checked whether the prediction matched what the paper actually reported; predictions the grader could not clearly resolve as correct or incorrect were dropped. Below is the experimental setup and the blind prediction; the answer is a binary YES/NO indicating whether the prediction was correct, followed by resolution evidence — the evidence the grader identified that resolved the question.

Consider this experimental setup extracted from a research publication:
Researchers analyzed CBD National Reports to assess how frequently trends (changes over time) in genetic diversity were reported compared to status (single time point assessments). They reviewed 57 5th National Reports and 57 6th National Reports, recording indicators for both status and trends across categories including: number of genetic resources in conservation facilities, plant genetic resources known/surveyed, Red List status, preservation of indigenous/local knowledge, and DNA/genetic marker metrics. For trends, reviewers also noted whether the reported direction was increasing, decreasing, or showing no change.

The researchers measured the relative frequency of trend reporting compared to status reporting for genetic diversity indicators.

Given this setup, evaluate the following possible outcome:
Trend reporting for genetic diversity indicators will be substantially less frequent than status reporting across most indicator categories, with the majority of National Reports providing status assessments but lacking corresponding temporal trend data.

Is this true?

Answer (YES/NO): YES